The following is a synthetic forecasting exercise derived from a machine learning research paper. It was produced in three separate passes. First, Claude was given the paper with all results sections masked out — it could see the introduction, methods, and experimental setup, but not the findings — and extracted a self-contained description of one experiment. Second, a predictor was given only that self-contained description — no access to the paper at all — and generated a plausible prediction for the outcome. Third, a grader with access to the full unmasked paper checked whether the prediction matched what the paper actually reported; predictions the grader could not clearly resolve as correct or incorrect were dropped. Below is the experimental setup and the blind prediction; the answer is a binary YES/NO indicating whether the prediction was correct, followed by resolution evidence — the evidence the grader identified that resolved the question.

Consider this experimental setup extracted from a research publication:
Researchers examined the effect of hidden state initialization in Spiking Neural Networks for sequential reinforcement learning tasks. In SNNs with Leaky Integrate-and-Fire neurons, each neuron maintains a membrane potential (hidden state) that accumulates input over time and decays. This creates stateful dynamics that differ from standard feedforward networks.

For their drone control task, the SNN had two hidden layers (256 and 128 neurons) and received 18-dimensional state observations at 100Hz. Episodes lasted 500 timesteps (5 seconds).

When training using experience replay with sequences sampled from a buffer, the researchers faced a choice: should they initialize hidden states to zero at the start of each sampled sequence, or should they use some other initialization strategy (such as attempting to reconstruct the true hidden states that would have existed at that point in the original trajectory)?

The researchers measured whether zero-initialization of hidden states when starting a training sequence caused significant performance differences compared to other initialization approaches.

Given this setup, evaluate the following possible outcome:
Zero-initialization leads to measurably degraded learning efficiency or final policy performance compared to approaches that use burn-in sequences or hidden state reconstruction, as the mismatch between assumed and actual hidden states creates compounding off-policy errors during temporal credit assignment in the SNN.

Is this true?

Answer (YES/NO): NO